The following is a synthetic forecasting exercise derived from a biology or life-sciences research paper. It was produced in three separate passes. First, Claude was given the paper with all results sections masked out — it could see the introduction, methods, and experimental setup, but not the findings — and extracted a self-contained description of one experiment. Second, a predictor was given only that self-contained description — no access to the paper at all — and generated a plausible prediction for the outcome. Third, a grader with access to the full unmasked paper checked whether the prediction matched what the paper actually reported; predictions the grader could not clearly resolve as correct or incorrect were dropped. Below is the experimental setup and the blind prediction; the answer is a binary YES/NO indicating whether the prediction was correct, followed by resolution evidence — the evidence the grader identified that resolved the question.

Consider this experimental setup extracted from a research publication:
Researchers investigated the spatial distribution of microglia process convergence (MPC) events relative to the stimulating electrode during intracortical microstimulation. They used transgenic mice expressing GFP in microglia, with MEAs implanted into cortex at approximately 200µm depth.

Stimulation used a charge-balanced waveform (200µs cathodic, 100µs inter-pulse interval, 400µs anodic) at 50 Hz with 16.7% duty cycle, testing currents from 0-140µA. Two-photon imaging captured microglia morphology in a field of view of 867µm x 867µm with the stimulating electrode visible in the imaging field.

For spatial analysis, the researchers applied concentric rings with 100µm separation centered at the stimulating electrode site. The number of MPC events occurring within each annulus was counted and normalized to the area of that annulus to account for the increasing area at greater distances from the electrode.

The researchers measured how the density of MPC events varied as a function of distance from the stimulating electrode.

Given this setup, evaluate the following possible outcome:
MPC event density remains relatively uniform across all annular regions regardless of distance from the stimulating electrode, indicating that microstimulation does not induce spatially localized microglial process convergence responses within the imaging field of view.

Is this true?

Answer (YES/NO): YES